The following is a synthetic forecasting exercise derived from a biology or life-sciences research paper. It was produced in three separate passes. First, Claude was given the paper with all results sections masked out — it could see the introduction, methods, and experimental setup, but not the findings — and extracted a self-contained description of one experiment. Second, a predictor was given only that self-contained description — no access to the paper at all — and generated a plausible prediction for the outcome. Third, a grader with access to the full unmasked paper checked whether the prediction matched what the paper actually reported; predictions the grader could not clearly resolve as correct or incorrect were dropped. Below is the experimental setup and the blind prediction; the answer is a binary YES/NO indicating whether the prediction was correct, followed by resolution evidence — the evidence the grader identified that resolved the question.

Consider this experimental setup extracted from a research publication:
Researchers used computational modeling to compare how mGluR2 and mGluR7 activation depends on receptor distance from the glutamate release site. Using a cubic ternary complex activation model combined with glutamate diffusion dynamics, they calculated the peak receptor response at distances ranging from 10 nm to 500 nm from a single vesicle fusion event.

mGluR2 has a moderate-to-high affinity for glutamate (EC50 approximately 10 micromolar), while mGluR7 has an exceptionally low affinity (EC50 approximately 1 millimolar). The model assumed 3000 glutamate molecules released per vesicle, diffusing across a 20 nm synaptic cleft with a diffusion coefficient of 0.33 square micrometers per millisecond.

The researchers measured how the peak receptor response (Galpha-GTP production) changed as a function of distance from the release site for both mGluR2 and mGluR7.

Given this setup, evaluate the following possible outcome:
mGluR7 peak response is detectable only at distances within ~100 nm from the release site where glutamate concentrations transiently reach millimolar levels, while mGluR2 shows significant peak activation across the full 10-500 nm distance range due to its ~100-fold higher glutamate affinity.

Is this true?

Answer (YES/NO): NO